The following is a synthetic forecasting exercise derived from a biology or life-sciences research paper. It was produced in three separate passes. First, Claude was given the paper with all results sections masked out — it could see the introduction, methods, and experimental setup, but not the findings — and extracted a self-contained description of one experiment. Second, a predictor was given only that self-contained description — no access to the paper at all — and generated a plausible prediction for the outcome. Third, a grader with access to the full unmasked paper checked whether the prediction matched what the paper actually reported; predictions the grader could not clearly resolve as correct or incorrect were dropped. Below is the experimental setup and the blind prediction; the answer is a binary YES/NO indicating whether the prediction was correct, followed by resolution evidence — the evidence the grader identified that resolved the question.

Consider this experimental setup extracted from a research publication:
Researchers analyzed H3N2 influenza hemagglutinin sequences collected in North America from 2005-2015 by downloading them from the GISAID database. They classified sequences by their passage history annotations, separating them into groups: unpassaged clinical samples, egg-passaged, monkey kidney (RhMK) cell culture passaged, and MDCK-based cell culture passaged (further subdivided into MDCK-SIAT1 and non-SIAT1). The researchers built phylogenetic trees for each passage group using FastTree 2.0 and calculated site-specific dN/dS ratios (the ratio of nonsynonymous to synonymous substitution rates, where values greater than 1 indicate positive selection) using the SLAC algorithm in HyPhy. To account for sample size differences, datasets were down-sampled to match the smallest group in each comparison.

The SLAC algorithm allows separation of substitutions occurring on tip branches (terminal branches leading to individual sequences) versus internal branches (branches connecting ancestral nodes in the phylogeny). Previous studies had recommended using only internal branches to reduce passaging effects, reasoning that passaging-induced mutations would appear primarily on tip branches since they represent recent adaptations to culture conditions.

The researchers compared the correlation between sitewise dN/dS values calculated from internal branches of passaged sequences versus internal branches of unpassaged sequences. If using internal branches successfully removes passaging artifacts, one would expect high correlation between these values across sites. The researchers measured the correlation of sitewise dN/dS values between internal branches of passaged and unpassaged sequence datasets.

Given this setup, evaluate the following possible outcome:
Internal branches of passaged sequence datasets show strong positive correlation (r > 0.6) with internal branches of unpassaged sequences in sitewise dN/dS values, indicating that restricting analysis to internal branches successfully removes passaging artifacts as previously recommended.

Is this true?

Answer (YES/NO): NO